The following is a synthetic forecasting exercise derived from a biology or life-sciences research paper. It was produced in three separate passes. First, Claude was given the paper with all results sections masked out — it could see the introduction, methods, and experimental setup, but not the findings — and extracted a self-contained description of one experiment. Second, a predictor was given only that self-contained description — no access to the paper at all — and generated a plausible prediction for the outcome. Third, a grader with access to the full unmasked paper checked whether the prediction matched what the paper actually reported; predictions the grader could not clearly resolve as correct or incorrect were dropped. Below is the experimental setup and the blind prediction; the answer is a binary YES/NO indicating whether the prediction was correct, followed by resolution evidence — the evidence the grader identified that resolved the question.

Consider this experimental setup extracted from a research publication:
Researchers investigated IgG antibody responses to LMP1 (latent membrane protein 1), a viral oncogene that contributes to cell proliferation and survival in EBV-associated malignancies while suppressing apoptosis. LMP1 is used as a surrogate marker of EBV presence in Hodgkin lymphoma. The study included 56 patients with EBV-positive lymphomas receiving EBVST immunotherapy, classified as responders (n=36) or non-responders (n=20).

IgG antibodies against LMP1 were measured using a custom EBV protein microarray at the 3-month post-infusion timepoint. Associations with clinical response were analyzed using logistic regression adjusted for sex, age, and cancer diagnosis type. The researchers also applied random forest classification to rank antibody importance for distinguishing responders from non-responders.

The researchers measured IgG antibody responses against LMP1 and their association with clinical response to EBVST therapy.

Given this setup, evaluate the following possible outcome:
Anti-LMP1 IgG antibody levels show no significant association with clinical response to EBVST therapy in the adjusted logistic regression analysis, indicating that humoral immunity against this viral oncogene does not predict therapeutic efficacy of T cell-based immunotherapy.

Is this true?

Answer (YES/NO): NO